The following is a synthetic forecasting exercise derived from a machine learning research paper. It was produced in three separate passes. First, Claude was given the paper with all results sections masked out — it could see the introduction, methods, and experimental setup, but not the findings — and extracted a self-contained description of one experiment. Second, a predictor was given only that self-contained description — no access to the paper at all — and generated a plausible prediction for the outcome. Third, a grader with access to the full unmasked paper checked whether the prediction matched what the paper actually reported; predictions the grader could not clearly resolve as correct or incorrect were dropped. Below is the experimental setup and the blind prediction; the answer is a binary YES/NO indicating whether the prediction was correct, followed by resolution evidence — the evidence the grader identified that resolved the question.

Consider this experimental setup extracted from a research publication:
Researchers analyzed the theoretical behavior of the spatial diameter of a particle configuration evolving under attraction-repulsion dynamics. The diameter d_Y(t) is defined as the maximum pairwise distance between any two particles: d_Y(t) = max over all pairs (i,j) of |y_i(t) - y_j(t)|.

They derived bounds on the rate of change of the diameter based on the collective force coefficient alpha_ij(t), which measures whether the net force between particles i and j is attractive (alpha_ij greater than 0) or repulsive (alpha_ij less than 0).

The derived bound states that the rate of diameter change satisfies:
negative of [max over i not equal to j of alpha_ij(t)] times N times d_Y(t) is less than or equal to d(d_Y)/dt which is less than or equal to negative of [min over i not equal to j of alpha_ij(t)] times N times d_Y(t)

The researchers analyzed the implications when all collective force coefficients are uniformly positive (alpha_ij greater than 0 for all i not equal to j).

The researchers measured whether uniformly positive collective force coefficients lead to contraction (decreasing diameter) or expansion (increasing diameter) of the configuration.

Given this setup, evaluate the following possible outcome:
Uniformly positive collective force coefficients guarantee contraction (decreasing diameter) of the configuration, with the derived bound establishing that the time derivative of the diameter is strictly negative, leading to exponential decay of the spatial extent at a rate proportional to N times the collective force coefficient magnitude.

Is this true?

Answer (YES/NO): YES